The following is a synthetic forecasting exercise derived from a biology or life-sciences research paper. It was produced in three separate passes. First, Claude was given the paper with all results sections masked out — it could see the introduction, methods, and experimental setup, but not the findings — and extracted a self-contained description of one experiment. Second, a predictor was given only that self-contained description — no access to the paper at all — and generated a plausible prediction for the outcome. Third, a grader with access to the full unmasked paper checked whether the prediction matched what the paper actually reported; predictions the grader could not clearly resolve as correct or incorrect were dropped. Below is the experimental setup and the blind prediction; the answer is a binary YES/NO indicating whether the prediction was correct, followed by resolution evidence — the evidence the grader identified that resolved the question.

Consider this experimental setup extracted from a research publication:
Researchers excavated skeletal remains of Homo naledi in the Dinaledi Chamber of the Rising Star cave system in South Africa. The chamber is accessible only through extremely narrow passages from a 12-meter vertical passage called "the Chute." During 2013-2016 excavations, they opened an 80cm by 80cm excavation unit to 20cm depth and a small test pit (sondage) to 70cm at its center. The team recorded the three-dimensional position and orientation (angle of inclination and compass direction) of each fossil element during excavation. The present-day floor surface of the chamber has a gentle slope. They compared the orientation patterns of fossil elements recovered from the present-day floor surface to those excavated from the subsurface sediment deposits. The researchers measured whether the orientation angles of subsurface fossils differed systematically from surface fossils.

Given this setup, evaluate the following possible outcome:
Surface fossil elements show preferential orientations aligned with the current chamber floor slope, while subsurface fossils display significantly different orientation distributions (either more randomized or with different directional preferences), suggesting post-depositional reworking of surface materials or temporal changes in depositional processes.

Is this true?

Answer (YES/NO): NO